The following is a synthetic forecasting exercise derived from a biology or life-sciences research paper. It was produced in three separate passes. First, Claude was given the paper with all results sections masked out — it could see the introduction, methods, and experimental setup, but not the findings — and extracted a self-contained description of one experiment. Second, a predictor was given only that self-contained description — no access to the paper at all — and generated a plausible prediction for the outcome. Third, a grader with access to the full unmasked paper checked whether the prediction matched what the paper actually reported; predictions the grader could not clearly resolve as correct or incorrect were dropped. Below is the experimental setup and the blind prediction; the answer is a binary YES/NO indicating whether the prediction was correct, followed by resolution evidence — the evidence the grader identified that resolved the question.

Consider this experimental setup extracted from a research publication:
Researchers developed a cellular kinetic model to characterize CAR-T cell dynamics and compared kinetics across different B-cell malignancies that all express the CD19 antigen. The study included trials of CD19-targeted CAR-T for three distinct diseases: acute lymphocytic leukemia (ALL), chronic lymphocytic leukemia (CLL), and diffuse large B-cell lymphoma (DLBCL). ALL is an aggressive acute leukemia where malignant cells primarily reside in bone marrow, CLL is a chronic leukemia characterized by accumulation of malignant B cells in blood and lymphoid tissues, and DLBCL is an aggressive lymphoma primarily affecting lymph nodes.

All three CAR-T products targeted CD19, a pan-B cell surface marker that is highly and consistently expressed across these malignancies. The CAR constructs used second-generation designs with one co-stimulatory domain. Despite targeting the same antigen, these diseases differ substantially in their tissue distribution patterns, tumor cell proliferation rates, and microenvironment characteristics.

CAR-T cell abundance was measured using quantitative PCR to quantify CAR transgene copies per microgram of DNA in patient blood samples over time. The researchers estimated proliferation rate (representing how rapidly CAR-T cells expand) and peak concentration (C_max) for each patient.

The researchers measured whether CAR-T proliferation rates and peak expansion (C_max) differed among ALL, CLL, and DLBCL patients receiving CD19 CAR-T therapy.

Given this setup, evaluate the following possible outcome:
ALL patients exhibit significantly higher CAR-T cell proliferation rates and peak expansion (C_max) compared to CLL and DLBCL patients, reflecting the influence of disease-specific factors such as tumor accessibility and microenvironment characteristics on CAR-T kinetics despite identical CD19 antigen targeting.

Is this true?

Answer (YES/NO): NO